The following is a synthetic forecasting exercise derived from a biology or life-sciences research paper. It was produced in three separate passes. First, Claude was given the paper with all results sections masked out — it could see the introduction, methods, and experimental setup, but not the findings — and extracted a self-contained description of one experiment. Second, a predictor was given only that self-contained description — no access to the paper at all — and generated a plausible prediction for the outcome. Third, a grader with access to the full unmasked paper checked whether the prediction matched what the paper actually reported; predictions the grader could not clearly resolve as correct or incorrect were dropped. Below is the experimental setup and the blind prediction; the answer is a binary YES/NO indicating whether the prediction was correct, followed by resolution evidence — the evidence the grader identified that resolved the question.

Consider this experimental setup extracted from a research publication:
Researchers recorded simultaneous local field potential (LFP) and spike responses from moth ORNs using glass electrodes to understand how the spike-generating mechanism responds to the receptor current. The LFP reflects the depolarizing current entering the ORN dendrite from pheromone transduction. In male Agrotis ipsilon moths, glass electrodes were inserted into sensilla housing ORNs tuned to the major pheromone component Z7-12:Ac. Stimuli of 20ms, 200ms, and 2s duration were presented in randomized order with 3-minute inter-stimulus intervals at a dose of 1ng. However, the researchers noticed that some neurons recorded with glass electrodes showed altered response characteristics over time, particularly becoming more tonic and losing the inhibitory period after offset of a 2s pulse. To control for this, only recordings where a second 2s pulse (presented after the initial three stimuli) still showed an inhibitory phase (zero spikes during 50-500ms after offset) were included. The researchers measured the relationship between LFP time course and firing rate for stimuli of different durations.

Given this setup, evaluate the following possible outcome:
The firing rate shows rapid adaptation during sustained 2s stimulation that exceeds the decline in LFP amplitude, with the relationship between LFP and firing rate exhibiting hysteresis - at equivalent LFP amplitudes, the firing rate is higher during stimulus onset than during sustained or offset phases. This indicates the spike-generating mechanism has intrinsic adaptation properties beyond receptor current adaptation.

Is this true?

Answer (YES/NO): YES